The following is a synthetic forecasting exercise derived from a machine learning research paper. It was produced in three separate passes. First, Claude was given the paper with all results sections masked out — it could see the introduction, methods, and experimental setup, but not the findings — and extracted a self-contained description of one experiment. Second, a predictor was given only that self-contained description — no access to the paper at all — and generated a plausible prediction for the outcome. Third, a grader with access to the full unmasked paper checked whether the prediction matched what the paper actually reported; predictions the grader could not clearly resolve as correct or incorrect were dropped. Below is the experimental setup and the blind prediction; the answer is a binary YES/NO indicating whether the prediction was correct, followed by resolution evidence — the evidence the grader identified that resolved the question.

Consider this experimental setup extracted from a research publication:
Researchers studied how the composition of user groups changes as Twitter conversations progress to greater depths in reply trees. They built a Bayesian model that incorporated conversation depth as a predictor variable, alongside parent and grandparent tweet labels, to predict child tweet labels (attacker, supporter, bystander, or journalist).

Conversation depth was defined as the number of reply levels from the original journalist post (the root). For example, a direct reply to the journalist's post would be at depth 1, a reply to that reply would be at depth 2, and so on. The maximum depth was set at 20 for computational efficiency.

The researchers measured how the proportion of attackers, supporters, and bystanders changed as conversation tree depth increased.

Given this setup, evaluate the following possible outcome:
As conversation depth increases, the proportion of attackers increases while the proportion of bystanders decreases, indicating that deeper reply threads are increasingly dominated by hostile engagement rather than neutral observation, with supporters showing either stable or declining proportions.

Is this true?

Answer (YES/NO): NO